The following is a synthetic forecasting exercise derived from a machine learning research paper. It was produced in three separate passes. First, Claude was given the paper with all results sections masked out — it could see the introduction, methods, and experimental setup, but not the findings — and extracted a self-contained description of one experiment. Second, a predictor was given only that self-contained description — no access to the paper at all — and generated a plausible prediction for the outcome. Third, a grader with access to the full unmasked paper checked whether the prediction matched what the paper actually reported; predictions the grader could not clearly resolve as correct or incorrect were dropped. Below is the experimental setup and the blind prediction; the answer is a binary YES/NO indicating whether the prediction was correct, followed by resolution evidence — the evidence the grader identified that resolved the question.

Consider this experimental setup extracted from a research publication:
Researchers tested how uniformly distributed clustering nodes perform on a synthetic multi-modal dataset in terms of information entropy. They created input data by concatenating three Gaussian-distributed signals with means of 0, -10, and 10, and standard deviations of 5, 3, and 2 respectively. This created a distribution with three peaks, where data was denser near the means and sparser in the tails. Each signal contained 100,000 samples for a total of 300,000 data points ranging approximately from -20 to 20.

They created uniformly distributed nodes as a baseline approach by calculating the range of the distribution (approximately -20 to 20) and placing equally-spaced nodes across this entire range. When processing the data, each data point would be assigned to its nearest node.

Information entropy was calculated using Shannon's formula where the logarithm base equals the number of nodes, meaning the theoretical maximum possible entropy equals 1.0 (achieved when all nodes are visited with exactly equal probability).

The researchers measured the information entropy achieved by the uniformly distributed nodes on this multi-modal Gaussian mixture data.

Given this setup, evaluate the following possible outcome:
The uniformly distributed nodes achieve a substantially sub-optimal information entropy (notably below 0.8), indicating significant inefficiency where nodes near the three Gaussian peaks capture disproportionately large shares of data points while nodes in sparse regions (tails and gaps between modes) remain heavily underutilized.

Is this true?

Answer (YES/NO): NO